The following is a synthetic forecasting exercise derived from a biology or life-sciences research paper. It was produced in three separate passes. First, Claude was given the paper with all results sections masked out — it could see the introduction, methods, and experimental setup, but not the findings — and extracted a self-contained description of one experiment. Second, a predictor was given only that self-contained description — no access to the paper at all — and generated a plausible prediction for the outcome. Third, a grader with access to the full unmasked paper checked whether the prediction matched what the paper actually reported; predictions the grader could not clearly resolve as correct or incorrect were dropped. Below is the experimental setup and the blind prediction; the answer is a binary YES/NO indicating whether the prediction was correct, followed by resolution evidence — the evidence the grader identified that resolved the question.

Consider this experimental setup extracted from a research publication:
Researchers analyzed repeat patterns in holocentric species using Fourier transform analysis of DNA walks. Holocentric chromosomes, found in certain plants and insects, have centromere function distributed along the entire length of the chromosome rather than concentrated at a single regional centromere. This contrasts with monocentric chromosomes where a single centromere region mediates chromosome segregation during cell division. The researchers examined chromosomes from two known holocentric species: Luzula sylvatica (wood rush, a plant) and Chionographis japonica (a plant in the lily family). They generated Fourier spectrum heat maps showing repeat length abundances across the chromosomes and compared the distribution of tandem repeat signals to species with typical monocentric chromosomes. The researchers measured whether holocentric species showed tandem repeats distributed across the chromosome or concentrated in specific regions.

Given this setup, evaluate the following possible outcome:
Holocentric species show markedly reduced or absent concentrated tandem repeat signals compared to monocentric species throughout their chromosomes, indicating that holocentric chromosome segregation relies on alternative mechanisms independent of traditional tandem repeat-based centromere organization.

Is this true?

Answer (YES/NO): NO